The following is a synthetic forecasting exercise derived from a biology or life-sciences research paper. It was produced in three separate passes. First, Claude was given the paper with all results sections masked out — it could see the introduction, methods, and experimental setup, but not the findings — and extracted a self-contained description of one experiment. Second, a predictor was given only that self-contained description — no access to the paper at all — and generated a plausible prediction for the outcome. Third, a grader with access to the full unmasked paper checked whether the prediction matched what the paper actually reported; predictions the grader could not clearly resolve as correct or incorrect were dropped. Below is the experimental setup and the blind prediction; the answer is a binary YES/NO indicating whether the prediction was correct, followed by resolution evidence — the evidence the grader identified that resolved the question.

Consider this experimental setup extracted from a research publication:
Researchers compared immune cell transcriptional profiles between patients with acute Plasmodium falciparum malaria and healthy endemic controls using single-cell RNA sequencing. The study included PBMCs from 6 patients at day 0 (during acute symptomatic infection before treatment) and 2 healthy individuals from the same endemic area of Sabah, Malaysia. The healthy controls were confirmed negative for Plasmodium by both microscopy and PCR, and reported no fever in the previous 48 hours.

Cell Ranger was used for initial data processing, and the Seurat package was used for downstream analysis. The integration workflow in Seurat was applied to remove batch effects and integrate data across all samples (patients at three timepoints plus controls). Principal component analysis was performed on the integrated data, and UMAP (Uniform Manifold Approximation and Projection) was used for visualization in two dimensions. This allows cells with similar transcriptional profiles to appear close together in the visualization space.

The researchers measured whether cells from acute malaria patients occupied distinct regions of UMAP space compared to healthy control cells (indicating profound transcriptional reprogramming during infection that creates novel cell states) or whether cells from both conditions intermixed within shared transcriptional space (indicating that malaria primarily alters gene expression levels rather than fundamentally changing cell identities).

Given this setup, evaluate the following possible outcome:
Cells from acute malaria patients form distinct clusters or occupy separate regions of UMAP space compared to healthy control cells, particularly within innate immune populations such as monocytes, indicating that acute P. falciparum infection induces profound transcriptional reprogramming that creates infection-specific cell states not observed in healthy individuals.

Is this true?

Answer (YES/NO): NO